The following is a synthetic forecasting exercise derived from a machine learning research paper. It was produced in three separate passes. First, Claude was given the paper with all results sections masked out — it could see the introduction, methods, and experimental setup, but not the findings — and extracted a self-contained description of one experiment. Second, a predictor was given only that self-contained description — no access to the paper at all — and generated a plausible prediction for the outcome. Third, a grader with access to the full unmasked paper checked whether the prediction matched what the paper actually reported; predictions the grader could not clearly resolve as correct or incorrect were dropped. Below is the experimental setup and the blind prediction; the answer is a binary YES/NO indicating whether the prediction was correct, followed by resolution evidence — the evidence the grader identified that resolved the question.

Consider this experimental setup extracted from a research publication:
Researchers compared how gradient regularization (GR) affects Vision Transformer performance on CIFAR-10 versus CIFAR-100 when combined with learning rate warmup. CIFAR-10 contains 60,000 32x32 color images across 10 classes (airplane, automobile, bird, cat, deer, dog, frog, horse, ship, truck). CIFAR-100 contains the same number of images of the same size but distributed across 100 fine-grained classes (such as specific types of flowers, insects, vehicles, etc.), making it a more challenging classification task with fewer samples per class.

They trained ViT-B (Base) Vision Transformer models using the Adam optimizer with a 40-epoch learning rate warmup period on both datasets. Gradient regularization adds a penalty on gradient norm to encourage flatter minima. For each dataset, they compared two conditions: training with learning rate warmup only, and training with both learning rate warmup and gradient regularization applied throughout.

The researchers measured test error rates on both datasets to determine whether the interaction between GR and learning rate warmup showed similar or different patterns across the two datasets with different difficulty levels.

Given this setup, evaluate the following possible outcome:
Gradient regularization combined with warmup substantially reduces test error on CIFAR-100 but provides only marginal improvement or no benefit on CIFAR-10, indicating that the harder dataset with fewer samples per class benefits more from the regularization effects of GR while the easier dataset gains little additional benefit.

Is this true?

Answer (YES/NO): NO